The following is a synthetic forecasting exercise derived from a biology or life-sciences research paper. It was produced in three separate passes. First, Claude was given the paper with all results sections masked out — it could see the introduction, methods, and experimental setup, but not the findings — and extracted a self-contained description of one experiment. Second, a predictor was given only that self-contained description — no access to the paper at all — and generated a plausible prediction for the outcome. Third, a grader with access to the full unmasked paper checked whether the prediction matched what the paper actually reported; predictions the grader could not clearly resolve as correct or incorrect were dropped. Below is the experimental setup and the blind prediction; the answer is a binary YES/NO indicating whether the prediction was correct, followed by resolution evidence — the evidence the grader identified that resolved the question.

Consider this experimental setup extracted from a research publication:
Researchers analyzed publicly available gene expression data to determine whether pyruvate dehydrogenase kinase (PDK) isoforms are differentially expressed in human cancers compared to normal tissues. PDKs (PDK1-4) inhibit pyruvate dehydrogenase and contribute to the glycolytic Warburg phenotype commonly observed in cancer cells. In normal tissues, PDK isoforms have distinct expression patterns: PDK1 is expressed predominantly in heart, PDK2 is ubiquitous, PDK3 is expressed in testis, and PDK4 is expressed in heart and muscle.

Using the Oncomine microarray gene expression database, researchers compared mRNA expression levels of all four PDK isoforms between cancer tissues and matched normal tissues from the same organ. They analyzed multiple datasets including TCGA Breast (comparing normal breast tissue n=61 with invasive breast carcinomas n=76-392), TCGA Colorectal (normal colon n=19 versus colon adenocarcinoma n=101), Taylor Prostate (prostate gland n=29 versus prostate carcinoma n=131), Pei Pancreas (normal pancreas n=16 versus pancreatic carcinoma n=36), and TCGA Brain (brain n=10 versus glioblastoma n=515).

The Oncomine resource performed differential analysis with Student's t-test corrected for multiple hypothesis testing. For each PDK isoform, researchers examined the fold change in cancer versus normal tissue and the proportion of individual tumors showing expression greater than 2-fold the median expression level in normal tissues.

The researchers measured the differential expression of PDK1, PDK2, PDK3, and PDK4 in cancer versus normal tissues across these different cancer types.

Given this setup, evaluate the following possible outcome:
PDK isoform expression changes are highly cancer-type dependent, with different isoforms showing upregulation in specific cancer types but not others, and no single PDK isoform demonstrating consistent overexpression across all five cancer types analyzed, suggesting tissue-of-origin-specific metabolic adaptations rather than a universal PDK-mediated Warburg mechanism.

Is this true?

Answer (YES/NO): YES